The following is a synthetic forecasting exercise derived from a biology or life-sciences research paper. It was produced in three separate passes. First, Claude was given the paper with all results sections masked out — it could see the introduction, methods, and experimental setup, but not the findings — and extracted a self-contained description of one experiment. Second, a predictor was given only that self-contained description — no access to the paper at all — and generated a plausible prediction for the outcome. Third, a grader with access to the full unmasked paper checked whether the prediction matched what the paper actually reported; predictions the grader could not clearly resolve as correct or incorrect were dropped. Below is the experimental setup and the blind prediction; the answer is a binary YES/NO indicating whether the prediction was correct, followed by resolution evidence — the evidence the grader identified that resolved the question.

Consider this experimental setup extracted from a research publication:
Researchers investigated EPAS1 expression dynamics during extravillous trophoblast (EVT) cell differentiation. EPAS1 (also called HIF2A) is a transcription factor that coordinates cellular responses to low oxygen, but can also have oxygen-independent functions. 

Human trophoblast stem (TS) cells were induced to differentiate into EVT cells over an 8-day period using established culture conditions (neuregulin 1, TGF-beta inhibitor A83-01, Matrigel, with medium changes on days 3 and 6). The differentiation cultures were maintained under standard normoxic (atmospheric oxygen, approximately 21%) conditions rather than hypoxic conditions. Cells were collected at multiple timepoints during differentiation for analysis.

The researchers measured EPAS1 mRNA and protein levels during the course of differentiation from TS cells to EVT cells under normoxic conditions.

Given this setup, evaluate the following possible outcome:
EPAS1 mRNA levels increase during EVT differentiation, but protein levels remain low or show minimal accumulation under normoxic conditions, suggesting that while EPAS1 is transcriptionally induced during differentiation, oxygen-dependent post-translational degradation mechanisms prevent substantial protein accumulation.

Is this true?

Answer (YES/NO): NO